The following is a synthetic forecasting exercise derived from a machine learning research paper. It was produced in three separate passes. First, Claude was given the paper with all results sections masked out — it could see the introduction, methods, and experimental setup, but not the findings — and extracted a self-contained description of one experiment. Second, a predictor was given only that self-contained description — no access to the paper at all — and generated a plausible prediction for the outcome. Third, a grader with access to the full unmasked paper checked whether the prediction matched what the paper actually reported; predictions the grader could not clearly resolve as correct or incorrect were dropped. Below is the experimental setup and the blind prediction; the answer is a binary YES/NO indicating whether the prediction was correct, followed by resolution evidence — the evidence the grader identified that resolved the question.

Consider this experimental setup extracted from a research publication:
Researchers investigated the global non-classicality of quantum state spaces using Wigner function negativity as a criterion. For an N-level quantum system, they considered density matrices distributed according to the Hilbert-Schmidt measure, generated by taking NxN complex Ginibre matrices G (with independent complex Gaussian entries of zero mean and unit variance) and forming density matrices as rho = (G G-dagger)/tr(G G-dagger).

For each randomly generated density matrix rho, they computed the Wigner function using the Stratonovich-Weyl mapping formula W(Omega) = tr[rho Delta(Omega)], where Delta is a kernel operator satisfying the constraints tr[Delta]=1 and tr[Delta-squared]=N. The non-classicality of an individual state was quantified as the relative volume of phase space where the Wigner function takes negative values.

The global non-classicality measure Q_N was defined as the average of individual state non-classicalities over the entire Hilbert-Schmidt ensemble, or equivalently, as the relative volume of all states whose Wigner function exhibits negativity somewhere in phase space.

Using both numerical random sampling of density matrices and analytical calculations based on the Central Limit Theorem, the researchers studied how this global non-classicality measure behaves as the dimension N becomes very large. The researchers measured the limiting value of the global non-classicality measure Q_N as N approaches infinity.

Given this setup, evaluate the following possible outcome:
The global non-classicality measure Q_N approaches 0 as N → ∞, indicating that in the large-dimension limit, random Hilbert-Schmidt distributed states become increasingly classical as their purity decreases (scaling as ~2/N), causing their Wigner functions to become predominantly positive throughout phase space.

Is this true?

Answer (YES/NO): NO